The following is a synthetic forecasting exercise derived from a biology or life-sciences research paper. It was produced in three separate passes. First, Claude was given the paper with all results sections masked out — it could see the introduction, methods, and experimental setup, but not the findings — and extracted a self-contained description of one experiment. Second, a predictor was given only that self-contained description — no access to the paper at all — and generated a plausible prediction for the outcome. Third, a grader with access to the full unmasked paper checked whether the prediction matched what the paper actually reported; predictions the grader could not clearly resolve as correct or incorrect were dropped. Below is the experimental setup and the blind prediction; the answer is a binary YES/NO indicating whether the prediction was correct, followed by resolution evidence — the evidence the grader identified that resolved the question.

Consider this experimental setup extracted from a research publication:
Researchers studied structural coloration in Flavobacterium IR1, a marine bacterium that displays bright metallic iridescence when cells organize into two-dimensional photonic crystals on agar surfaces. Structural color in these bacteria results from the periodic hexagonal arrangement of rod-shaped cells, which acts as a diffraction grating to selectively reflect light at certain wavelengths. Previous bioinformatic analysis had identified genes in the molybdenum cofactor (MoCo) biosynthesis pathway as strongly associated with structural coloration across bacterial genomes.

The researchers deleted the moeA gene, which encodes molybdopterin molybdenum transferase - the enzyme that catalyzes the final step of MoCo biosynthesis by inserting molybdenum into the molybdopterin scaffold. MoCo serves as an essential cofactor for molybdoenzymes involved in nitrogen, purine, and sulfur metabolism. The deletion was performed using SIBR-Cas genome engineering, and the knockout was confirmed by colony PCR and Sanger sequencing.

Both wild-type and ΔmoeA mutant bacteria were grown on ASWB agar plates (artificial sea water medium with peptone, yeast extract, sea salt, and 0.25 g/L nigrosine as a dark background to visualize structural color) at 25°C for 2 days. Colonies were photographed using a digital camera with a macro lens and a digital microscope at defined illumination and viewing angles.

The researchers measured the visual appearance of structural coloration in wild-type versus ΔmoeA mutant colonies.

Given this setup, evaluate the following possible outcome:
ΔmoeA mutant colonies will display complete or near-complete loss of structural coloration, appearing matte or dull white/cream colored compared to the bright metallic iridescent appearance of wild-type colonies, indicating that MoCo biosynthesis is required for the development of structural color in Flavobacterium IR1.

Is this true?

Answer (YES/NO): NO